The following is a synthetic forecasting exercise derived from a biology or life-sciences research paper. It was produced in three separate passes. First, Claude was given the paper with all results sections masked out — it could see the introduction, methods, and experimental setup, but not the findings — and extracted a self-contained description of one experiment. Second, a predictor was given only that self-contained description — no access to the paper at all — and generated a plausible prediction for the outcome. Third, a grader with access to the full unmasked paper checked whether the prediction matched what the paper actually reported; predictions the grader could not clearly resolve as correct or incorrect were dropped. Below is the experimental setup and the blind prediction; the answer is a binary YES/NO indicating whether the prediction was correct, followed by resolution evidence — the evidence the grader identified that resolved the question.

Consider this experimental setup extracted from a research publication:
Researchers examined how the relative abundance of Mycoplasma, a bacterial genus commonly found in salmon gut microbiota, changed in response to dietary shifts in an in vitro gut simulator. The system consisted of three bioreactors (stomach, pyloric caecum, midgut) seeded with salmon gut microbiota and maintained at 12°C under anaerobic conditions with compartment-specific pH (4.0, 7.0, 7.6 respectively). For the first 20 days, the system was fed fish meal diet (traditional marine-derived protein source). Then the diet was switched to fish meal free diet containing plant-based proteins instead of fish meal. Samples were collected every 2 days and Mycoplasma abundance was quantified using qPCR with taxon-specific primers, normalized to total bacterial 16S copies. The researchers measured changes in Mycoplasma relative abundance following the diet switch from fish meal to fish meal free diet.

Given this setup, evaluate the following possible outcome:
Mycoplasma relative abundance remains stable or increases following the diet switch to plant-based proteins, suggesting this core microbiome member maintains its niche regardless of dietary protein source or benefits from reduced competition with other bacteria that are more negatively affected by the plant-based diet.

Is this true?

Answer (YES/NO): YES